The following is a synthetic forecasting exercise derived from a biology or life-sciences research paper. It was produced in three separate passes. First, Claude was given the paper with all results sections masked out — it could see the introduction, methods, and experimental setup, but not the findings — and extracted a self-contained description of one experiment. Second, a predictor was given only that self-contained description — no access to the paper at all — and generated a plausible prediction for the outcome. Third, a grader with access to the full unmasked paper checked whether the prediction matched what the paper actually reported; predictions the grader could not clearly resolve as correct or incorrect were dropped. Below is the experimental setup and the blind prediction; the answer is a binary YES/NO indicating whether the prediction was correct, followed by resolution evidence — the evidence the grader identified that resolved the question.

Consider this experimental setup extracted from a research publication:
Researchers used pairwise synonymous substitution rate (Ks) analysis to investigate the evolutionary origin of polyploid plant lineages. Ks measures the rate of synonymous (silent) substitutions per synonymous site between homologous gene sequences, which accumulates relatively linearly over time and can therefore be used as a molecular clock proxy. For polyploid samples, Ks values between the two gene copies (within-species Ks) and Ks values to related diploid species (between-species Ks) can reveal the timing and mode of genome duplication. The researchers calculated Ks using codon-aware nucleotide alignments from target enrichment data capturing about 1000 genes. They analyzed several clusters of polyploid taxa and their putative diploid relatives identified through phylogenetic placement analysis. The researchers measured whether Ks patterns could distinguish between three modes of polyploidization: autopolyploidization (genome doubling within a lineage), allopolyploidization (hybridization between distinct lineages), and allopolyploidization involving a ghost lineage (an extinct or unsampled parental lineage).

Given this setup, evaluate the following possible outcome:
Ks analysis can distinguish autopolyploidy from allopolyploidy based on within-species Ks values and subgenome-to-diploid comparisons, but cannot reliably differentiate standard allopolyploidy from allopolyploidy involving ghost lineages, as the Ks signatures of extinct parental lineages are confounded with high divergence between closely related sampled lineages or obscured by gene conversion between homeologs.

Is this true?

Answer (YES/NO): NO